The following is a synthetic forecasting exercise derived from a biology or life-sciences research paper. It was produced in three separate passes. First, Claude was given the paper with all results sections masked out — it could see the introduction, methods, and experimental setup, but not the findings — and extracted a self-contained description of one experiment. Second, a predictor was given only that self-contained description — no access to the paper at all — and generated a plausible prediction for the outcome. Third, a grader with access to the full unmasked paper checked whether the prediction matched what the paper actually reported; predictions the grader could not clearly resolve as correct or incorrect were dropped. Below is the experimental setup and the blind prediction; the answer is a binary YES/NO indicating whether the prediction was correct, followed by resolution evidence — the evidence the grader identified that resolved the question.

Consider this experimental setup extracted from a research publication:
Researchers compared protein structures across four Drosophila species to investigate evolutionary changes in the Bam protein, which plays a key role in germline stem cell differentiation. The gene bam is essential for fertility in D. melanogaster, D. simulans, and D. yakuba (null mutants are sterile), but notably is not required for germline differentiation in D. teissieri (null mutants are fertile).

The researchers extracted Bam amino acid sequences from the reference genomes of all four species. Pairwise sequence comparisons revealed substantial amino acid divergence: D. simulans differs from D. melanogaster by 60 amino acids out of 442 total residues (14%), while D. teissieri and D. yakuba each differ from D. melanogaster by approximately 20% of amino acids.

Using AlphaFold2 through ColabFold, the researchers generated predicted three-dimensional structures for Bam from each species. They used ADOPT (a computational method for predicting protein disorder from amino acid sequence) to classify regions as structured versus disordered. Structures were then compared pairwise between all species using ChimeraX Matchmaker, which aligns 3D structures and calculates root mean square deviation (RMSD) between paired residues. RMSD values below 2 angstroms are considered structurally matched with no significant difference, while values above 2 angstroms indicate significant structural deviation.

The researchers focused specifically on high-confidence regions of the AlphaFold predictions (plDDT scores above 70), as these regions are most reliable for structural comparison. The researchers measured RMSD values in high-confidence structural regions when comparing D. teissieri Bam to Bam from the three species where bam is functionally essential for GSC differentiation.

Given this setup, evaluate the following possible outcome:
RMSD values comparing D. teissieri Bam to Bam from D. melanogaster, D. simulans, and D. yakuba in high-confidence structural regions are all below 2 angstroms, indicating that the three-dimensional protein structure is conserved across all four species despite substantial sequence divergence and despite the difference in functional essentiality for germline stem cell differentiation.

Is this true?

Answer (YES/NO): YES